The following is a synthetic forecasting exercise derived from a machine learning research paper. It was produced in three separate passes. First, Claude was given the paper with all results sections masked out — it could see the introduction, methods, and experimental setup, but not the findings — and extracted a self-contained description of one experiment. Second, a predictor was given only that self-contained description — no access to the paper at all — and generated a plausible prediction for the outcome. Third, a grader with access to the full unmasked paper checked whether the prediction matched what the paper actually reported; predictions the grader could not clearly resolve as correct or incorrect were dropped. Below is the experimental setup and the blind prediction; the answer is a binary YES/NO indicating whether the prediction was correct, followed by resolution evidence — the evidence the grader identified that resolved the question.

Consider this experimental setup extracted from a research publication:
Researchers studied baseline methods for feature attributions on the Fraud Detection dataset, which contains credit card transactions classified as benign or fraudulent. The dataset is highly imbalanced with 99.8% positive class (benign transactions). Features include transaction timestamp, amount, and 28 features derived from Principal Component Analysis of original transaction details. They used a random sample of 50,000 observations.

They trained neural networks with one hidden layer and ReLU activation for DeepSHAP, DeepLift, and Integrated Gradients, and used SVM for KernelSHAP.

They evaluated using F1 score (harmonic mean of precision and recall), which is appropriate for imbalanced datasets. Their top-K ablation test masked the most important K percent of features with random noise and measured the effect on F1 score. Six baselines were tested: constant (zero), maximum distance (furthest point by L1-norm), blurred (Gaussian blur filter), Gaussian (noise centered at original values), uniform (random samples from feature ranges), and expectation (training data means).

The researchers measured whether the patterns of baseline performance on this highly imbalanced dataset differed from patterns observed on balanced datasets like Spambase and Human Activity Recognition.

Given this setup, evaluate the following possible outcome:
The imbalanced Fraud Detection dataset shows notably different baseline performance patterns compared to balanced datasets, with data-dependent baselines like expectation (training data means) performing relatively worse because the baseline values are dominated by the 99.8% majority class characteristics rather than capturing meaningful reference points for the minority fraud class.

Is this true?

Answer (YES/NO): NO